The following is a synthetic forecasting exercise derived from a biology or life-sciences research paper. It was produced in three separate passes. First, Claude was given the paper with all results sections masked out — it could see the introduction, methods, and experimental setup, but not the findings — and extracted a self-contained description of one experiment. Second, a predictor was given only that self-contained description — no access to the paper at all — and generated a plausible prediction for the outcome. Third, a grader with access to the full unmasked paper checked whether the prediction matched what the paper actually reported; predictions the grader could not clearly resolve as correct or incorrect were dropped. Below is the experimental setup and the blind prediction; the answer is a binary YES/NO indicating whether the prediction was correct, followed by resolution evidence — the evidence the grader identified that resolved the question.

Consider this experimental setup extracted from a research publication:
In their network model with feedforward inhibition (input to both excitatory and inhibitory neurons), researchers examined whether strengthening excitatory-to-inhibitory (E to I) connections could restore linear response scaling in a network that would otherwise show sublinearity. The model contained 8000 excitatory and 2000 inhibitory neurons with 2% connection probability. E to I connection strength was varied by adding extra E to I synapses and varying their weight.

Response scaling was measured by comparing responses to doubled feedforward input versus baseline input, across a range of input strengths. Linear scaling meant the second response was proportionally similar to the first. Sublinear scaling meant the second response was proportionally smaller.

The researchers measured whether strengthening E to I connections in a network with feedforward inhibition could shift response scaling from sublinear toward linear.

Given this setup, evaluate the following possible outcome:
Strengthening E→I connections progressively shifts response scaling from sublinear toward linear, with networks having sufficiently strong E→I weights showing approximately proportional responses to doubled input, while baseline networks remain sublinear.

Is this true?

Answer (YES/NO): YES